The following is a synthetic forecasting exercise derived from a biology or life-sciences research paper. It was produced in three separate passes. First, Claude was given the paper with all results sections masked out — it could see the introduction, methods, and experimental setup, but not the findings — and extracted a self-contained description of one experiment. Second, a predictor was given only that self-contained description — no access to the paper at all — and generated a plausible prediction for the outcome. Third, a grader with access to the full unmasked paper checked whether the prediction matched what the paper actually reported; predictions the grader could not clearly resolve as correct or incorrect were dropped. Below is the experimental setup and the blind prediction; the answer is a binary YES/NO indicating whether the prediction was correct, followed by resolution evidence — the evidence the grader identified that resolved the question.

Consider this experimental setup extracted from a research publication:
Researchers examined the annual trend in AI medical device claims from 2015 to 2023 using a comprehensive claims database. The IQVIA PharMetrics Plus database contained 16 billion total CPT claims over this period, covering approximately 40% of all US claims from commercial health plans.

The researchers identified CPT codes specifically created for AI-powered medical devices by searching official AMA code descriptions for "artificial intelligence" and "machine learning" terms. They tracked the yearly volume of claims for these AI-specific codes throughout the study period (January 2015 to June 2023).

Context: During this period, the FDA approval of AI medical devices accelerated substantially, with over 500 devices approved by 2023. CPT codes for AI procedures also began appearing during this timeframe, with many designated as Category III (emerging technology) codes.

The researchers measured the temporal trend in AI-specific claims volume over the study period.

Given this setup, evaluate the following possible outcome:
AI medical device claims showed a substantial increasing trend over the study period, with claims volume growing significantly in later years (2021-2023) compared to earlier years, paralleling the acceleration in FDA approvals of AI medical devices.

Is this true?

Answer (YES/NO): YES